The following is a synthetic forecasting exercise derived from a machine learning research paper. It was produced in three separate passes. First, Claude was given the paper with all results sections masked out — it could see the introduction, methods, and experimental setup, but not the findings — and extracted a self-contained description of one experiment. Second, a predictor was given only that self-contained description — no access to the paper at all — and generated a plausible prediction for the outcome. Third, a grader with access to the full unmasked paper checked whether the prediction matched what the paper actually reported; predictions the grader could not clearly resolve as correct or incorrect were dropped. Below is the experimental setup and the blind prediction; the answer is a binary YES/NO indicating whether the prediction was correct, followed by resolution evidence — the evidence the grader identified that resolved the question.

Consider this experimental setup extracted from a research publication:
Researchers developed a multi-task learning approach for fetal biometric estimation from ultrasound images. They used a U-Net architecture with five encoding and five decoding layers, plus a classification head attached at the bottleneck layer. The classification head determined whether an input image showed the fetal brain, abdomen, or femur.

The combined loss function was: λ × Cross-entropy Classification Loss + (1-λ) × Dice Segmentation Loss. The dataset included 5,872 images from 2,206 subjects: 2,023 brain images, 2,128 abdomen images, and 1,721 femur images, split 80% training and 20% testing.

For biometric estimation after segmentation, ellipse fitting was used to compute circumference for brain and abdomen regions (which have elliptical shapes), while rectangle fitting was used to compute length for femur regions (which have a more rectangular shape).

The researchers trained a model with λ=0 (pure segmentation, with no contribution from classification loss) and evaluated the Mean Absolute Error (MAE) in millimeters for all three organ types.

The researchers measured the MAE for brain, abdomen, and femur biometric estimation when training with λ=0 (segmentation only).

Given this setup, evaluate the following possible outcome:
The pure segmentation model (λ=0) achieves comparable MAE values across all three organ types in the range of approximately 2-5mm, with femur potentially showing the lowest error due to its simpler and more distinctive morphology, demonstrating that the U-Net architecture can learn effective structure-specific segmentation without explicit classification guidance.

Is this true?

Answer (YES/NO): NO